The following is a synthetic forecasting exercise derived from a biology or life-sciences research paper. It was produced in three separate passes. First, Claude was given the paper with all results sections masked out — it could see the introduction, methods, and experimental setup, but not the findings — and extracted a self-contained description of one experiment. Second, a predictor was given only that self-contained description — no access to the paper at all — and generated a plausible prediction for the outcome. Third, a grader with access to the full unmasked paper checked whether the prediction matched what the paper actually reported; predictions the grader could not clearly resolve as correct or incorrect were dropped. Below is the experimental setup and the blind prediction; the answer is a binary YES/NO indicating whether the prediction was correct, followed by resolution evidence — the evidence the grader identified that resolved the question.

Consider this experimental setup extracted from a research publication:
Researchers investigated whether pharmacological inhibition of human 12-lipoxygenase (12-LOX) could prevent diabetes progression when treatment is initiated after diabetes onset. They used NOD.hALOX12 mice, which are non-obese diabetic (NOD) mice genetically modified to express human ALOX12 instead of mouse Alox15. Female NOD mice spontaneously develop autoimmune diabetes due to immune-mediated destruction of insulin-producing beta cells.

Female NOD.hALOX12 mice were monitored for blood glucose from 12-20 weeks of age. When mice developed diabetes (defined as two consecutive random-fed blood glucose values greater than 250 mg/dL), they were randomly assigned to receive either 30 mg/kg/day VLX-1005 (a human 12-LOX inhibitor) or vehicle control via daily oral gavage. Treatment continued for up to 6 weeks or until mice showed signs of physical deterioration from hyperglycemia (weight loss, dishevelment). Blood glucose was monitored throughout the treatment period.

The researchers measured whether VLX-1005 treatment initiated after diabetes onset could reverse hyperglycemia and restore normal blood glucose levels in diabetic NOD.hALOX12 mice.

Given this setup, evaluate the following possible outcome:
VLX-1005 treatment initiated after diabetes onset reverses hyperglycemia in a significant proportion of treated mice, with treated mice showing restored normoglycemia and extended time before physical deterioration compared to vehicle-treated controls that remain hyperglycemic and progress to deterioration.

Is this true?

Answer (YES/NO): NO